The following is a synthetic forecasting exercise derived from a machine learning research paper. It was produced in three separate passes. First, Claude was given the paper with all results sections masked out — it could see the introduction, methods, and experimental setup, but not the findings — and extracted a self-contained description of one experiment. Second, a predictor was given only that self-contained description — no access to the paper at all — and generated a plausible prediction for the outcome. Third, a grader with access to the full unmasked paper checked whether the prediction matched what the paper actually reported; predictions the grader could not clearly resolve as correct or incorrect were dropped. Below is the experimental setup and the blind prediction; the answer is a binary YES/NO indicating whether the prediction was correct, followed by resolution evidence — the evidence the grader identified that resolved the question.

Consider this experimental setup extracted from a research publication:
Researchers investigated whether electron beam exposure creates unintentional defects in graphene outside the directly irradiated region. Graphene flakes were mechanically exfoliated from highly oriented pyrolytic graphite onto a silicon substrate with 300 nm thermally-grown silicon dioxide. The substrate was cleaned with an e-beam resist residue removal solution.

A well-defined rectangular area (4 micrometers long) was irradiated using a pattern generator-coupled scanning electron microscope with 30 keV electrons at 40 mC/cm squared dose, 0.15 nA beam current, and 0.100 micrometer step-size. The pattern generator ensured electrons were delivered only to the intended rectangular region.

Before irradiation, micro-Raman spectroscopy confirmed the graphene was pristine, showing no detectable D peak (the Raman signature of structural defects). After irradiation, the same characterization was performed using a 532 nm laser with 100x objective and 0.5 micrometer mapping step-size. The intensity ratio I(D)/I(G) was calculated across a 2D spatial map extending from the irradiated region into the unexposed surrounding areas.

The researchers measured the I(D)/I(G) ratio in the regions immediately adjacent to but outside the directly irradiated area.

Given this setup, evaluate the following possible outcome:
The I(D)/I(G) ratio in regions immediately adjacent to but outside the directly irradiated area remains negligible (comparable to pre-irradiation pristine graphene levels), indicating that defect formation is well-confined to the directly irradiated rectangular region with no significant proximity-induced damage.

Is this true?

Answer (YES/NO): NO